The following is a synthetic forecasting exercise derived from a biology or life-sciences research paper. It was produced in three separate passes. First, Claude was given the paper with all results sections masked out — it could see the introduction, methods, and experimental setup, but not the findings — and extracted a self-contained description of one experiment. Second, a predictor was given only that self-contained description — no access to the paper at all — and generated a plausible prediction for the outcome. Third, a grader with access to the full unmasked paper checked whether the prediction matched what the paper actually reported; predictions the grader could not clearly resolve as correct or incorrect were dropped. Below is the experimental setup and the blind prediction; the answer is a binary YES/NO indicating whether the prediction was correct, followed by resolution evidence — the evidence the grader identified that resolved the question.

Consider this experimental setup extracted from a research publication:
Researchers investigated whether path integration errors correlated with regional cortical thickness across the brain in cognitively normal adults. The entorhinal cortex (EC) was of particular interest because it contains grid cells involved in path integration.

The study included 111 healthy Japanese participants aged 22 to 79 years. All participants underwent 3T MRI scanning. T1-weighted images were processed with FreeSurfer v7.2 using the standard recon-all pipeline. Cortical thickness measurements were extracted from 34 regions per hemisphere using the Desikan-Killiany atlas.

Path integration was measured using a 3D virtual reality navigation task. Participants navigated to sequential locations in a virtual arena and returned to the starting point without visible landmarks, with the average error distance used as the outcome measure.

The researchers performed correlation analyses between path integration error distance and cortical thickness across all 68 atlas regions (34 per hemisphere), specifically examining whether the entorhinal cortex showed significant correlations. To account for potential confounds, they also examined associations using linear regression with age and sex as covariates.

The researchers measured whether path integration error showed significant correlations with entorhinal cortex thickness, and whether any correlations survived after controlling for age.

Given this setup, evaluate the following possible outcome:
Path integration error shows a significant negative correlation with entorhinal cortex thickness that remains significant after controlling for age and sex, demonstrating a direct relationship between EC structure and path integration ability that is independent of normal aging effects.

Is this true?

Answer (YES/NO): NO